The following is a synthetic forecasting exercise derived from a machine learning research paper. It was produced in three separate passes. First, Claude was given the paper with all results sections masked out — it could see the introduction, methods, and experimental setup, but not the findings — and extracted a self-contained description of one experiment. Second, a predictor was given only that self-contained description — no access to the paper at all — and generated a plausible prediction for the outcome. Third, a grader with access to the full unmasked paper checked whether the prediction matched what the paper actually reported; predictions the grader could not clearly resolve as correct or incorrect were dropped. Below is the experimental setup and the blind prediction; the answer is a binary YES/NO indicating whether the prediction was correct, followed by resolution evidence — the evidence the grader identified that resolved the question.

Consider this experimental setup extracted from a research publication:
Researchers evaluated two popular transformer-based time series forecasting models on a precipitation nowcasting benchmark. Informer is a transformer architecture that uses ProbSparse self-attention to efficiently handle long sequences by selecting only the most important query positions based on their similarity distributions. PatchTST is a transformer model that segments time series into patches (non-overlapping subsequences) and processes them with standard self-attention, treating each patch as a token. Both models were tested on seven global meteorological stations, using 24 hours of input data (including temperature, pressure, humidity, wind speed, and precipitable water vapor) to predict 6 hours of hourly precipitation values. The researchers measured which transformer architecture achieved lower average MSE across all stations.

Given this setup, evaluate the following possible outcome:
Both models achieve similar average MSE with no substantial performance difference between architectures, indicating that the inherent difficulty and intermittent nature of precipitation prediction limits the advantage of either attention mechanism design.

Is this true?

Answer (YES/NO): NO